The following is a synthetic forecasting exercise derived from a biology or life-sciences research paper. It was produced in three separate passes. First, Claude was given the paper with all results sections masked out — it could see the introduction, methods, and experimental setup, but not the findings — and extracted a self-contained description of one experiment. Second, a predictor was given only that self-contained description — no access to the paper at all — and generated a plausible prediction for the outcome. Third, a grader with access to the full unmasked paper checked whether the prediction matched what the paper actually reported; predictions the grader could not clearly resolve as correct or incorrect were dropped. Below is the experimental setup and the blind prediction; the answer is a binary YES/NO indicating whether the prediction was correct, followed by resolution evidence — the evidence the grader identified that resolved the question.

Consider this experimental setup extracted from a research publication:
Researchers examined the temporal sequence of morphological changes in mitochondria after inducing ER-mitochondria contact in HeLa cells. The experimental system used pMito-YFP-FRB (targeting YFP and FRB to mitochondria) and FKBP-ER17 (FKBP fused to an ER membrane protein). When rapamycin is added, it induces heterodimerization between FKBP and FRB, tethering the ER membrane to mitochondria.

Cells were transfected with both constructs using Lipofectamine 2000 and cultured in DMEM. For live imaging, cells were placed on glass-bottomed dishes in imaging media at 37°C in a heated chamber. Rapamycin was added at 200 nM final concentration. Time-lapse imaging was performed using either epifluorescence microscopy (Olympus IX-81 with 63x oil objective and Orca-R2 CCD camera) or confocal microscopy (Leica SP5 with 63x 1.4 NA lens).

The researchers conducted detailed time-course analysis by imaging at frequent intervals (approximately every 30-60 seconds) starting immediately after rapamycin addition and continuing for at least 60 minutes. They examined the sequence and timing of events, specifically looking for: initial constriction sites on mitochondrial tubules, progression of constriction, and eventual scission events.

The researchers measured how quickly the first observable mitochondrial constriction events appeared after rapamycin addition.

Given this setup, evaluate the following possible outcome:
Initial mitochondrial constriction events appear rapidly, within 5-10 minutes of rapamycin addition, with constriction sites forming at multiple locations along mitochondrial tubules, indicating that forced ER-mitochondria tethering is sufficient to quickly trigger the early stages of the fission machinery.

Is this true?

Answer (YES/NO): NO